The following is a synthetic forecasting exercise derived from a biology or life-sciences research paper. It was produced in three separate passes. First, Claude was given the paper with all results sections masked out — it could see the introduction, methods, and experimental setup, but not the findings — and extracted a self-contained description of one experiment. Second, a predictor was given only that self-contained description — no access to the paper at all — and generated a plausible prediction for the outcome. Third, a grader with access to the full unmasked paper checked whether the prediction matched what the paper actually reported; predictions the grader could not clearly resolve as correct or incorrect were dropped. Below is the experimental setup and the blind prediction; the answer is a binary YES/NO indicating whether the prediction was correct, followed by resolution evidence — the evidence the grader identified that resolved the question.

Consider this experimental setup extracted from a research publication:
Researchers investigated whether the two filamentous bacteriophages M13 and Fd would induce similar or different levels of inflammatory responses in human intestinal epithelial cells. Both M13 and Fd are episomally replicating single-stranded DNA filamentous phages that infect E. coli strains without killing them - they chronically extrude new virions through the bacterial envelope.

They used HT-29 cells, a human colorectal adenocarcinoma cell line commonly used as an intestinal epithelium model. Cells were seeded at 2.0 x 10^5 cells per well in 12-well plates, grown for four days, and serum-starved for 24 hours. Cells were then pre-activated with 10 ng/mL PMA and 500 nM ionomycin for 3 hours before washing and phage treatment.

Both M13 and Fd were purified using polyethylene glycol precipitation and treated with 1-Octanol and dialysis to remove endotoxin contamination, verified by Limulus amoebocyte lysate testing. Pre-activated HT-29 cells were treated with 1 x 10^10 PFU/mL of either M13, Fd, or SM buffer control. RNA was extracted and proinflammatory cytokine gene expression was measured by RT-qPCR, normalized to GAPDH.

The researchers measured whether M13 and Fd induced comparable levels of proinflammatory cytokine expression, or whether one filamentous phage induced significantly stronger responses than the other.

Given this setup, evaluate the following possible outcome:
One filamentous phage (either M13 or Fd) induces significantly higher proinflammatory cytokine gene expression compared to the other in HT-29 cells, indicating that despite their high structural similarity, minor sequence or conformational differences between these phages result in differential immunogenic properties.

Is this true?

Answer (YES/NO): YES